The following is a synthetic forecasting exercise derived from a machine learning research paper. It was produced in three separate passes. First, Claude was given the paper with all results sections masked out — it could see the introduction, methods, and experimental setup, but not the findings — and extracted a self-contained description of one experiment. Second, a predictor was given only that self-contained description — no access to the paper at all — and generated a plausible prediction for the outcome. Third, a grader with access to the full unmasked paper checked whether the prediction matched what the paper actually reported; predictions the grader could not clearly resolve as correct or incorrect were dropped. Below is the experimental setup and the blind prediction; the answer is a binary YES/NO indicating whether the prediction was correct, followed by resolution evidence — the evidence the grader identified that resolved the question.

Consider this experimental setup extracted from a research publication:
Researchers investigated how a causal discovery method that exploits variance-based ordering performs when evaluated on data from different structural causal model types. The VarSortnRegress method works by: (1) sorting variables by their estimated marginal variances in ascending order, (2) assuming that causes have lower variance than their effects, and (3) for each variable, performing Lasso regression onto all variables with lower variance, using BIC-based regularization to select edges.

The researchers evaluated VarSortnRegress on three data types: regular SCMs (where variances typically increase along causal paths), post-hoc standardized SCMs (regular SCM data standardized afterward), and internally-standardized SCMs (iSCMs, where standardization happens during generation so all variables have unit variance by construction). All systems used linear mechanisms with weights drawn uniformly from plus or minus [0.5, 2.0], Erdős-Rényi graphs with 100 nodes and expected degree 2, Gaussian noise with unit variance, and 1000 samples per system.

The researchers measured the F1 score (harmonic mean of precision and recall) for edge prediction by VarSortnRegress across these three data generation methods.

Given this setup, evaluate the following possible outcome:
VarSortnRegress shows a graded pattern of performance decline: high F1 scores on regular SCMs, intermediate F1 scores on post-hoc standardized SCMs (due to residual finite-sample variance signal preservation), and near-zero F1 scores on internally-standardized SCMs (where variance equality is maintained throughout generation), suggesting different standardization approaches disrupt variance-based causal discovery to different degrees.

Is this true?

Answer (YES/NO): NO